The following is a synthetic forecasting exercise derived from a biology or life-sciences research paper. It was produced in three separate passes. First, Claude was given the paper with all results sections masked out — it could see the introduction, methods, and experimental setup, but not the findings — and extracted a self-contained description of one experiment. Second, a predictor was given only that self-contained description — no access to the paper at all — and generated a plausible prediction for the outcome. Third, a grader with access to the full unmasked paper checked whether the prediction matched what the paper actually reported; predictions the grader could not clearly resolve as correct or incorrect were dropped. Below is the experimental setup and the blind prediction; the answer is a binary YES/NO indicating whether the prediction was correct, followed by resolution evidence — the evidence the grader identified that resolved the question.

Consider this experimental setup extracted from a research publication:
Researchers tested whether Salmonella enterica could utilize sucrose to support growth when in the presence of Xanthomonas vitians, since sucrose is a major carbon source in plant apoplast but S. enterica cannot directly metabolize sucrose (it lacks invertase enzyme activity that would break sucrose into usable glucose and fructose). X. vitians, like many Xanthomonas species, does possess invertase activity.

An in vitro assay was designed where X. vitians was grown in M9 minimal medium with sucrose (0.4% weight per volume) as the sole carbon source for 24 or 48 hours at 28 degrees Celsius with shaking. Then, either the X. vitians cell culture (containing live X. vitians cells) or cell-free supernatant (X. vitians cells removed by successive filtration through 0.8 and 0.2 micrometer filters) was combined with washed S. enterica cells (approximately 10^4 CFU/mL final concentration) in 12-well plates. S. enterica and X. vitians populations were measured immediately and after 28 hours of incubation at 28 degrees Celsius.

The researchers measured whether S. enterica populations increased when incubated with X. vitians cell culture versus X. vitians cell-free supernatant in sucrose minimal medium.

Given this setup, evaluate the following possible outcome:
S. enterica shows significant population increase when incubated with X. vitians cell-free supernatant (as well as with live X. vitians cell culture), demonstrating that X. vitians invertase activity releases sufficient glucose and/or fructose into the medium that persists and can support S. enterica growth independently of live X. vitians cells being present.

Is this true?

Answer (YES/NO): NO